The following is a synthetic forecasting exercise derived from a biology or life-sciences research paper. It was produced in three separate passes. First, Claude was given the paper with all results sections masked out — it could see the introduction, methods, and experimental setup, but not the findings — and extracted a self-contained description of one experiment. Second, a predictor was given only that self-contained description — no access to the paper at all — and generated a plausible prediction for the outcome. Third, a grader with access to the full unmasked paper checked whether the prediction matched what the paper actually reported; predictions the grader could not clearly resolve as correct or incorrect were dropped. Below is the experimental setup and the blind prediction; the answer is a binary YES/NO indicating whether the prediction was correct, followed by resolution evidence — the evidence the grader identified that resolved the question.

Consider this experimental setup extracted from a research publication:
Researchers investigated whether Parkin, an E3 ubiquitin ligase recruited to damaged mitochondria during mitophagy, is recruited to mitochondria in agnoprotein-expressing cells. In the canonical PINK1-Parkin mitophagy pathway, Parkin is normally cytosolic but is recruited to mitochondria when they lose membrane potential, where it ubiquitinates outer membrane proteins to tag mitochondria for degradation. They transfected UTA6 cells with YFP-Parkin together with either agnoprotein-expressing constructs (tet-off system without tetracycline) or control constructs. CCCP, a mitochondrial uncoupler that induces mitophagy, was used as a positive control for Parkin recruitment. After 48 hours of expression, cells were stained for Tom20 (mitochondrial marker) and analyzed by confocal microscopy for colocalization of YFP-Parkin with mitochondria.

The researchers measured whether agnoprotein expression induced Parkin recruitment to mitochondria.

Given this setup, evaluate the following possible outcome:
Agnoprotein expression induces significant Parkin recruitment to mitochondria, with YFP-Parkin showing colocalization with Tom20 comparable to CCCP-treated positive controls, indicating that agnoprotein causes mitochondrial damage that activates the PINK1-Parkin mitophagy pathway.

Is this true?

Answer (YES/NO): NO